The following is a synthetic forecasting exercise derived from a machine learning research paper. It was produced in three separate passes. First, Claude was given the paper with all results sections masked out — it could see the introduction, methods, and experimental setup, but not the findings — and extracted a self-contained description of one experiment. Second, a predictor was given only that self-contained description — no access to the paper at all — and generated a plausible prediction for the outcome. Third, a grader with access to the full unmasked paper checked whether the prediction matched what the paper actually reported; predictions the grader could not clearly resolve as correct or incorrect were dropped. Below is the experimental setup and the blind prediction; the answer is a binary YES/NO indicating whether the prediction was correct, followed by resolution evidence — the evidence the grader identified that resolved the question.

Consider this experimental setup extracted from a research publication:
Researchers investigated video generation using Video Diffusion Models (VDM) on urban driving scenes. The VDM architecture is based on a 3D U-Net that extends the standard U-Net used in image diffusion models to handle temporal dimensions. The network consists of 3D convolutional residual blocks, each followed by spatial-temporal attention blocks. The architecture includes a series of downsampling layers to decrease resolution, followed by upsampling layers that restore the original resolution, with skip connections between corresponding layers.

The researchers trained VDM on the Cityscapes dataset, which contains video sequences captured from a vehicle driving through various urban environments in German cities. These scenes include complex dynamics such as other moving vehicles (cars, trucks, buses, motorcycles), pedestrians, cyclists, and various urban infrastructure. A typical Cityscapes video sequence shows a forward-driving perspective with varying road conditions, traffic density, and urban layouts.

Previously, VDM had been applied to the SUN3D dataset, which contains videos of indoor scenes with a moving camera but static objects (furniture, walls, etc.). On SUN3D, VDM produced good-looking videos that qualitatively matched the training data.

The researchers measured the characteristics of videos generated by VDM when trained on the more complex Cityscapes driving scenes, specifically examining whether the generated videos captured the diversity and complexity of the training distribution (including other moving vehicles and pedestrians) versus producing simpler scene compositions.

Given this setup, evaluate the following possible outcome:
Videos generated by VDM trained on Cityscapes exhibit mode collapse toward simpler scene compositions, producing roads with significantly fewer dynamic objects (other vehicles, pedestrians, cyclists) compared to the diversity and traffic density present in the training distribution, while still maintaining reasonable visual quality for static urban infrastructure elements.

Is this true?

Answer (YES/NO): YES